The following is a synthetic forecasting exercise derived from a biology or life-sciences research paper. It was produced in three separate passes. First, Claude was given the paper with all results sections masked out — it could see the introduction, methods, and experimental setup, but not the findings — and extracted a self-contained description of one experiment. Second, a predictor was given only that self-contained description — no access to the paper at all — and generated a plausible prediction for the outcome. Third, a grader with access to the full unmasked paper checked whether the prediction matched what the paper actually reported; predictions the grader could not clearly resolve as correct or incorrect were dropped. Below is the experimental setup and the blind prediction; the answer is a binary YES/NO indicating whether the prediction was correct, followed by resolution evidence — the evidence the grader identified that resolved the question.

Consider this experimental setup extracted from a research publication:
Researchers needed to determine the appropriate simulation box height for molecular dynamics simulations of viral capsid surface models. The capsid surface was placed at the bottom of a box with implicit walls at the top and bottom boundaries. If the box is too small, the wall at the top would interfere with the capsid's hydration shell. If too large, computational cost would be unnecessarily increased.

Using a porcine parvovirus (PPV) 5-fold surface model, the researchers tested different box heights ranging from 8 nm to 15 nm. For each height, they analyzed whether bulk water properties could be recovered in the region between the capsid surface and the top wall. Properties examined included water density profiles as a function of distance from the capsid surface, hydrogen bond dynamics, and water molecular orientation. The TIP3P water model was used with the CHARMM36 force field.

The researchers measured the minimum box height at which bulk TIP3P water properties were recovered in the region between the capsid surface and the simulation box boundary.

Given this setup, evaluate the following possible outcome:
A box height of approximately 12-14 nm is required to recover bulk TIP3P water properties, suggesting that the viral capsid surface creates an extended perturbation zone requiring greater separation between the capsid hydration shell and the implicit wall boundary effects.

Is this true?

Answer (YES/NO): YES